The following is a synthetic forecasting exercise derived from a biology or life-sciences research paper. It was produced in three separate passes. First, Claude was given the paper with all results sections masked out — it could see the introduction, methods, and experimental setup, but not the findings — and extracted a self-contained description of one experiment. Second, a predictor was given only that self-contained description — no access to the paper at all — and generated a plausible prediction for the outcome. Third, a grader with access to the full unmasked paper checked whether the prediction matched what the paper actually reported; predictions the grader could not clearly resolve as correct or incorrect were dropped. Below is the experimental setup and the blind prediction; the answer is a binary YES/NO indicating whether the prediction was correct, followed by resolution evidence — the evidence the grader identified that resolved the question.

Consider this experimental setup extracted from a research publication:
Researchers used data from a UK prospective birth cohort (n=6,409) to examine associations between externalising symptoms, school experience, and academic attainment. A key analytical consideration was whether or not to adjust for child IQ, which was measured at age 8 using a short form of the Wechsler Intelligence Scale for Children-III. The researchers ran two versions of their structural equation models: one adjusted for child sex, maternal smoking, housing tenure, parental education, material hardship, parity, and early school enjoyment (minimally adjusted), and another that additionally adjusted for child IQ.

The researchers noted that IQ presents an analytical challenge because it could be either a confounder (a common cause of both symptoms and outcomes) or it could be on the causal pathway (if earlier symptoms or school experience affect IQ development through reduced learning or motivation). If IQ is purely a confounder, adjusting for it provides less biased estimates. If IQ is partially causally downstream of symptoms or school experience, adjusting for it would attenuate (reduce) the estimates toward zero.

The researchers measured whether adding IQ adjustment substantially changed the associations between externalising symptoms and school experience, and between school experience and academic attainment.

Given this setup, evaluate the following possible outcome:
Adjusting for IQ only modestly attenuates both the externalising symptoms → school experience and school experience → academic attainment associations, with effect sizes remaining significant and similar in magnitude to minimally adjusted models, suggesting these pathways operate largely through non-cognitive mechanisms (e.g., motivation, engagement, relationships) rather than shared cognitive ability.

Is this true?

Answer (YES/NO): YES